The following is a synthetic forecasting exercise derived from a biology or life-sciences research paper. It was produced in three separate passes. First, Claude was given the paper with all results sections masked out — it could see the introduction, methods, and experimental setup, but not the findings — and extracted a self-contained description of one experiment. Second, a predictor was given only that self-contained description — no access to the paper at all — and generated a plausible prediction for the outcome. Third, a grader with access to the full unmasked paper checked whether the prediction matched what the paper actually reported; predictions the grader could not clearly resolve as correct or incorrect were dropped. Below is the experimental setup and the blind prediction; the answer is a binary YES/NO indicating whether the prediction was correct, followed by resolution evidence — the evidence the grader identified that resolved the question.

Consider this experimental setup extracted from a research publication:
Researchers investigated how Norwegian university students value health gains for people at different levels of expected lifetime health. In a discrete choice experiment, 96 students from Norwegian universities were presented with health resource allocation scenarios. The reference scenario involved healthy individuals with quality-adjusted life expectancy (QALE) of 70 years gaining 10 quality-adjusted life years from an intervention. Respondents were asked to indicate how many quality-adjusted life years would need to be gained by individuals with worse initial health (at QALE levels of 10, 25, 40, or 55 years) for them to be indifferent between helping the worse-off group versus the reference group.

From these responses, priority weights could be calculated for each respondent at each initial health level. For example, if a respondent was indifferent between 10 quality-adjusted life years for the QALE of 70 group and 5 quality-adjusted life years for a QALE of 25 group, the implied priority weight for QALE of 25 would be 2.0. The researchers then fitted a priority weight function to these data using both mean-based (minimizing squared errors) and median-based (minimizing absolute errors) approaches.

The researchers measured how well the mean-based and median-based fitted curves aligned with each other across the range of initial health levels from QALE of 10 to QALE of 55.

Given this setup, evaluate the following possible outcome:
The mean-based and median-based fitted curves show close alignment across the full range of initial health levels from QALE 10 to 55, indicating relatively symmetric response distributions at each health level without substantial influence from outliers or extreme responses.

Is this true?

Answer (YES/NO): NO